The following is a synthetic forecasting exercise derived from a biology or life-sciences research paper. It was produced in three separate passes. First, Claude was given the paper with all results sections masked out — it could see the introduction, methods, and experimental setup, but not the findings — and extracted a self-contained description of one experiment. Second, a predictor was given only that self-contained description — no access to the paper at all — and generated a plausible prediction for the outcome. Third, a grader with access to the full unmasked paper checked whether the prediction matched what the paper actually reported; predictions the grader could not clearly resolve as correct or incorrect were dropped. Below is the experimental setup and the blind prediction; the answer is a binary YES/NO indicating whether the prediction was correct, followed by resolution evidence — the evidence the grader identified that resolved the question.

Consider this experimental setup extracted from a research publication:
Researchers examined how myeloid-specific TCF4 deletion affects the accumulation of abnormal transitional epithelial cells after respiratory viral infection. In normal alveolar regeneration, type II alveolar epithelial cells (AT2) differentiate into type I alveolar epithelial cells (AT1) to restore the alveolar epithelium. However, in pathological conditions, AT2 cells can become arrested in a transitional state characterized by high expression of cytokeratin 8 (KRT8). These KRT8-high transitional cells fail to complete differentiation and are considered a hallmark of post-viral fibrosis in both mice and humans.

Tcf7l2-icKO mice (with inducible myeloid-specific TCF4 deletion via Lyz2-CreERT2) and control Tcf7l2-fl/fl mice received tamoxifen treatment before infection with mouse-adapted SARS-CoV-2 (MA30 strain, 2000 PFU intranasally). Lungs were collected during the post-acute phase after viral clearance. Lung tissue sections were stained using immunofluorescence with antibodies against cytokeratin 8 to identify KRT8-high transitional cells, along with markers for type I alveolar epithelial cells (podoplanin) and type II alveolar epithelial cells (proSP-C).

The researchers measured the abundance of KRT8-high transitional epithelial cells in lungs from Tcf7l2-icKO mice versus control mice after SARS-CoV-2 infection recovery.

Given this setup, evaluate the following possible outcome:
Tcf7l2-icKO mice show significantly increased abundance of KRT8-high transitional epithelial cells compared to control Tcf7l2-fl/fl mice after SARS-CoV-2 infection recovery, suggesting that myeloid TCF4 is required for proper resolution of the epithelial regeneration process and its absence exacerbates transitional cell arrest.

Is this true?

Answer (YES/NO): YES